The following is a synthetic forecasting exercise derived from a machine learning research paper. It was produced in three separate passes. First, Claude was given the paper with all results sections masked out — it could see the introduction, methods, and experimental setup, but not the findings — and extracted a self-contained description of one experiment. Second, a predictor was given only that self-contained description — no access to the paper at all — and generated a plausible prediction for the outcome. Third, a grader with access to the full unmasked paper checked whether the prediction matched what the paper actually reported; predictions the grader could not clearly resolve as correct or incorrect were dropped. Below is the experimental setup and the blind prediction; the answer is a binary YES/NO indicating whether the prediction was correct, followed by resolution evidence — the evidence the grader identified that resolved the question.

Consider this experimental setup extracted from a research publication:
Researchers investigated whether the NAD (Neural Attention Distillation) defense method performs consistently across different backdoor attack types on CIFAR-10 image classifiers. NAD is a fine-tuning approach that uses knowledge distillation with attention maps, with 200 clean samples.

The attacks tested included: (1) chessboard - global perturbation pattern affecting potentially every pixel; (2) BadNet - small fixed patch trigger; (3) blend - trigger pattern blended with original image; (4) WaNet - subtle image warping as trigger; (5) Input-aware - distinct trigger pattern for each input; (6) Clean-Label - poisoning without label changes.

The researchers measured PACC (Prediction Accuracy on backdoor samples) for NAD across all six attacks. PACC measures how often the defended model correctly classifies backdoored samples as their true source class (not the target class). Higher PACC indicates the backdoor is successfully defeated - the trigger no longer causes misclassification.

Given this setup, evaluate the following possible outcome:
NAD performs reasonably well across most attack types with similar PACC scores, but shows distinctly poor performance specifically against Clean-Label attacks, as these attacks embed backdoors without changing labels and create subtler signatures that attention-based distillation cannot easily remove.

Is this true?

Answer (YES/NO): NO